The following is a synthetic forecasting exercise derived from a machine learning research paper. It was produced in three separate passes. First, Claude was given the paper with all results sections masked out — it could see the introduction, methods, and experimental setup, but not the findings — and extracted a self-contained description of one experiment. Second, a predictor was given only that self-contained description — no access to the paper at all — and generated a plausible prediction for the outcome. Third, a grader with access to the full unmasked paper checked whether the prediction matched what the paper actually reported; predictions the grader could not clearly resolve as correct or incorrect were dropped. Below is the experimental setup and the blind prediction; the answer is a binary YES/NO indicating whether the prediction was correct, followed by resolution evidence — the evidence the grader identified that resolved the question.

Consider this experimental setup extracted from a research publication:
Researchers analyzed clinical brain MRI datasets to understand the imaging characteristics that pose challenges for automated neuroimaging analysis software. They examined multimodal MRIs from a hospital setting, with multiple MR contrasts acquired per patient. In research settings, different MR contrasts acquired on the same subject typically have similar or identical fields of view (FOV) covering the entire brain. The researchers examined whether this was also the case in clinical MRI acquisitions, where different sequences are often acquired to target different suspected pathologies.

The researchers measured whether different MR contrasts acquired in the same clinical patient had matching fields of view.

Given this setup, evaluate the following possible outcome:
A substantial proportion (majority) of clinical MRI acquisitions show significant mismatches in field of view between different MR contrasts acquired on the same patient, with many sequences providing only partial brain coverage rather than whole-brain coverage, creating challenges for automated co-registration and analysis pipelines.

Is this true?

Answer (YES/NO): YES